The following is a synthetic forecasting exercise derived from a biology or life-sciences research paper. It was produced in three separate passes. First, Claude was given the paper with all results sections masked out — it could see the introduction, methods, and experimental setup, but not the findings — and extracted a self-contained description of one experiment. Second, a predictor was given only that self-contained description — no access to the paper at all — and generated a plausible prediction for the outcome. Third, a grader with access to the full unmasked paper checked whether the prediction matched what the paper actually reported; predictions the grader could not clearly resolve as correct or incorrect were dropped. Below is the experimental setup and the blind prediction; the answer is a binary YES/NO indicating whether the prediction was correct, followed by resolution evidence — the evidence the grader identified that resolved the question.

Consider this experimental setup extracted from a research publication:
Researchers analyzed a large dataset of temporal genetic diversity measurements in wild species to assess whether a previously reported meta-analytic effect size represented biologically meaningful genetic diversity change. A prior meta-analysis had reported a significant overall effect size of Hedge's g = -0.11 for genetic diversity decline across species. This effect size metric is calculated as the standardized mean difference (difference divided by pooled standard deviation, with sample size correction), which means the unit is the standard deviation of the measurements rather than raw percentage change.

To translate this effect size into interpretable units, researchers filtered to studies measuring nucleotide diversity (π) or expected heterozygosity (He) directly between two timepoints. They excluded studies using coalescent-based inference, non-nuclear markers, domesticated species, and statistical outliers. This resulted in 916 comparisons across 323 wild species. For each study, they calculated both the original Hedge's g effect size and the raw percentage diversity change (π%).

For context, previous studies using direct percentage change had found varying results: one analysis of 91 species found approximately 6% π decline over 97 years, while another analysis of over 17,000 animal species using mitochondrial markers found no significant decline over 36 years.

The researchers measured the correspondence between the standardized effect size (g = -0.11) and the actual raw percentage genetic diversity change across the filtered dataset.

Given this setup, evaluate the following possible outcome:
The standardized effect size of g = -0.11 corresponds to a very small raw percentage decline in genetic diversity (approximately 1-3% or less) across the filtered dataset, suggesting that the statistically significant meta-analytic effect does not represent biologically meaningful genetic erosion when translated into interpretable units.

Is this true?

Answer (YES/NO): NO